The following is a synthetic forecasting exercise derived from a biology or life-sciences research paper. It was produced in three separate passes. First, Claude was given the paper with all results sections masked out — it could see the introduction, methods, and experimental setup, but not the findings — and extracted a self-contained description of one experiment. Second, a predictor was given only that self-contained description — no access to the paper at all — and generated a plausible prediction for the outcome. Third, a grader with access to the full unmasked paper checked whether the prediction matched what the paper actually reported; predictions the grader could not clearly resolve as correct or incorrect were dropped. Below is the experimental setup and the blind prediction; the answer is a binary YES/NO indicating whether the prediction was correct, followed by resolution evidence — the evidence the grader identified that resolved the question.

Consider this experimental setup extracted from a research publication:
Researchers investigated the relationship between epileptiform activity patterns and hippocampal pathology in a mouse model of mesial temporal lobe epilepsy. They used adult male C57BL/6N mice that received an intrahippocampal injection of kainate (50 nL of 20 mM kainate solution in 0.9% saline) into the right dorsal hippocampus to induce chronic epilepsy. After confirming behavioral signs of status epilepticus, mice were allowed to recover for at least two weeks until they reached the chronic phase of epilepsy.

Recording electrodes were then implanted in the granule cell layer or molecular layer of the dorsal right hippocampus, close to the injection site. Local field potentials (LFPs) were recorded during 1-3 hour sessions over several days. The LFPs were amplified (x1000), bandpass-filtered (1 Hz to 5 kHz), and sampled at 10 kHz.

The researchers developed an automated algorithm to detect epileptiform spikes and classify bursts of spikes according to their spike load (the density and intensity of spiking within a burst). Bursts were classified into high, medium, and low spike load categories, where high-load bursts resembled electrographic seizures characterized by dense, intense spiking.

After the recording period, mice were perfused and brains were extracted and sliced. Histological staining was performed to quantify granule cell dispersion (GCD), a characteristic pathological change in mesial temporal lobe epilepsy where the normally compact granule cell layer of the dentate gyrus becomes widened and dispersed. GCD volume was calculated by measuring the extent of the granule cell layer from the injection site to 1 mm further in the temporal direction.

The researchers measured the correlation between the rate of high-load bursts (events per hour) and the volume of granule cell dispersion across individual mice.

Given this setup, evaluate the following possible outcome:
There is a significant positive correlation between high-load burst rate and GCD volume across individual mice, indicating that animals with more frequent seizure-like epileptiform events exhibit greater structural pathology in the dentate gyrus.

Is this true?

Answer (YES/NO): NO